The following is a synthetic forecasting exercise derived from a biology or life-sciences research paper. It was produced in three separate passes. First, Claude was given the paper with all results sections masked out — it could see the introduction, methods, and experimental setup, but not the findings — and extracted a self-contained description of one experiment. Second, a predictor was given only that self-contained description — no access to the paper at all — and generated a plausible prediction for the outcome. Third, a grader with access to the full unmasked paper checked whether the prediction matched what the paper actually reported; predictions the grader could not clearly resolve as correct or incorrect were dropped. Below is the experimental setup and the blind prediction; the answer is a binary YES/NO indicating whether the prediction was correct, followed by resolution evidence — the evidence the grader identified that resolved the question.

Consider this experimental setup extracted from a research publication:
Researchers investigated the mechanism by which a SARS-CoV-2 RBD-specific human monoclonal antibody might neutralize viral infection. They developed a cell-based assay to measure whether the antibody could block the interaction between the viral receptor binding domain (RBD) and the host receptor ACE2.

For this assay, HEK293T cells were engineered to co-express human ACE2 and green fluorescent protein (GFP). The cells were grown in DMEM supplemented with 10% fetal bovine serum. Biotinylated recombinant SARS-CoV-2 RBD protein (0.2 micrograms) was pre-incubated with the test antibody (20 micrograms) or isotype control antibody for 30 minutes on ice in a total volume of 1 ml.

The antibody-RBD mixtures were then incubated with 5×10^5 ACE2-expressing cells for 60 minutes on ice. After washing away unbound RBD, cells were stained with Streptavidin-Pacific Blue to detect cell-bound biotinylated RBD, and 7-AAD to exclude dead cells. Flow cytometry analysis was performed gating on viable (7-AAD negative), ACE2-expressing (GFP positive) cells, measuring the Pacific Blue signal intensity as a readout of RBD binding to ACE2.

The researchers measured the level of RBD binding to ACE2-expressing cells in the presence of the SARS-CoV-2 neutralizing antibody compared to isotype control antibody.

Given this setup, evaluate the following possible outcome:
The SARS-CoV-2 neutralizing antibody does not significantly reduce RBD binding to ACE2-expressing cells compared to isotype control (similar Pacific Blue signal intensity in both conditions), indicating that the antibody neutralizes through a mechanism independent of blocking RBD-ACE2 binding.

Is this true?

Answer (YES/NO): NO